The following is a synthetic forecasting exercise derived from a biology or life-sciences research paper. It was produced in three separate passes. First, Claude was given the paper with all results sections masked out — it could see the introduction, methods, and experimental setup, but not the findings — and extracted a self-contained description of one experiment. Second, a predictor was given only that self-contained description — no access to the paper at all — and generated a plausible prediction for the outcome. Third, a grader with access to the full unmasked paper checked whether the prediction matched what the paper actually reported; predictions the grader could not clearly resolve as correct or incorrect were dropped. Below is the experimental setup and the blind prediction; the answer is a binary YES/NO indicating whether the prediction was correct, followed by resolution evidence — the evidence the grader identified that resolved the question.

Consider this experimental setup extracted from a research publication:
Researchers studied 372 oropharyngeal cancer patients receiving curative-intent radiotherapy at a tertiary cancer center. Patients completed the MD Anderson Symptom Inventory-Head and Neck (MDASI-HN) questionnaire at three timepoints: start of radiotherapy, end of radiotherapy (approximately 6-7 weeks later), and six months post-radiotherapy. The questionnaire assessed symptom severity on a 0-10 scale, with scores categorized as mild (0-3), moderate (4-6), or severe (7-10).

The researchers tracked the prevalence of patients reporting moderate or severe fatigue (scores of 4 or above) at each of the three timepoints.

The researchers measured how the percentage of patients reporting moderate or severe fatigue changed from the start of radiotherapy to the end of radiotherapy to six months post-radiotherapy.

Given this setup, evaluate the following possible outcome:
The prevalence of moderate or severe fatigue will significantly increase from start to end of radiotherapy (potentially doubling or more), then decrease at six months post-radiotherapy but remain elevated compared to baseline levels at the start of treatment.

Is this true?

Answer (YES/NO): NO